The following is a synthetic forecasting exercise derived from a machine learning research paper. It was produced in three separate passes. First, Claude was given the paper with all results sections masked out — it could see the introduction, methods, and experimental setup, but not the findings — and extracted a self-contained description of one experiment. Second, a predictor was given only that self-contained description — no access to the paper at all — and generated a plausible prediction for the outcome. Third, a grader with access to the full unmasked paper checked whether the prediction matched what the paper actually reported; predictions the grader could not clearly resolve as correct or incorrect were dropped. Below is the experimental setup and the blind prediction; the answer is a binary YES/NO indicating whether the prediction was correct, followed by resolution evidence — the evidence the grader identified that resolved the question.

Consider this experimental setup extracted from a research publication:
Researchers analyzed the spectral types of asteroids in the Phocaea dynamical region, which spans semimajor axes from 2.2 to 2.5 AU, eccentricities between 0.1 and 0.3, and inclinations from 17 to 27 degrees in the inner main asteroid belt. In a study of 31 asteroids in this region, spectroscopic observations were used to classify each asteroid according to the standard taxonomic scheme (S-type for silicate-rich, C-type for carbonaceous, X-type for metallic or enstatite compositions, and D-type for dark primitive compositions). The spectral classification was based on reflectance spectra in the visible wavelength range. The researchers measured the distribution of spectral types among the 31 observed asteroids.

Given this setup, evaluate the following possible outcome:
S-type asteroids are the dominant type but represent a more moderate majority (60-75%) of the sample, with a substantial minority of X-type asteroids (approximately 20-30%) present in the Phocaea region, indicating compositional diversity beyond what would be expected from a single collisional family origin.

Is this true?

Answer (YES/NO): NO